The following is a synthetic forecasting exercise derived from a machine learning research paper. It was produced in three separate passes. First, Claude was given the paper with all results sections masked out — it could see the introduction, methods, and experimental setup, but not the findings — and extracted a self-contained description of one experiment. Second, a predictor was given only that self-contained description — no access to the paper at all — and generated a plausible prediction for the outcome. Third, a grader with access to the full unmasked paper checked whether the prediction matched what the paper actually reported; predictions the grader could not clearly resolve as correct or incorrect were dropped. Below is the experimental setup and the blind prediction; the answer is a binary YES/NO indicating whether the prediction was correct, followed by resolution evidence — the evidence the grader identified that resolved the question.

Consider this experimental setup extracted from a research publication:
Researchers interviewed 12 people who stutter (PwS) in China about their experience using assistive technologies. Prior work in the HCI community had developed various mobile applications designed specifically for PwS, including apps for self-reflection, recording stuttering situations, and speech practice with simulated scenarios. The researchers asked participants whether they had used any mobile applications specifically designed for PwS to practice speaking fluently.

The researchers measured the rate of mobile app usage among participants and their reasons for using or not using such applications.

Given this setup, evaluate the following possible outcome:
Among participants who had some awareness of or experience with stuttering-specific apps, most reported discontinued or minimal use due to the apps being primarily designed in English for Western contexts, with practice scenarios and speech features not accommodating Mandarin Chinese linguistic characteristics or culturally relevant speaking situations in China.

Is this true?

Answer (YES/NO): NO